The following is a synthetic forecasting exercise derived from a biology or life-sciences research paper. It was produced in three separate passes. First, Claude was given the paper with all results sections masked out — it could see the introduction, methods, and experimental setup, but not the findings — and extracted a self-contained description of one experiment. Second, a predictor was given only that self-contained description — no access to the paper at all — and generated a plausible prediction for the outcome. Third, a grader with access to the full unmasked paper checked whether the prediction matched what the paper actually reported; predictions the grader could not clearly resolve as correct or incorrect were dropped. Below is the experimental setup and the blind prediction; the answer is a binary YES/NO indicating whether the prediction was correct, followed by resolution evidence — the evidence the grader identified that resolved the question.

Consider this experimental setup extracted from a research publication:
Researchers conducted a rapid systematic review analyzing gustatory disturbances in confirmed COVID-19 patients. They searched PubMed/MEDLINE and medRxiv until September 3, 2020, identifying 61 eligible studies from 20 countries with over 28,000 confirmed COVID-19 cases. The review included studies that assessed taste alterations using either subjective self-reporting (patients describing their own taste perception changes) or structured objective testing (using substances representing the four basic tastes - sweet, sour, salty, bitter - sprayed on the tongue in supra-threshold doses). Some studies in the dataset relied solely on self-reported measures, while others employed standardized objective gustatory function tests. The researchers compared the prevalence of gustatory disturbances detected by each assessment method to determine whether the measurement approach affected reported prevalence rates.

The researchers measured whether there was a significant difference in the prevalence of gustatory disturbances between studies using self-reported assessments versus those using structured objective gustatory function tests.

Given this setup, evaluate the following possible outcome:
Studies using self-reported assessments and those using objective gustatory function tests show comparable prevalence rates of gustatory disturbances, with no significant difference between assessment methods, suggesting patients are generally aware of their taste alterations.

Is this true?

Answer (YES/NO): YES